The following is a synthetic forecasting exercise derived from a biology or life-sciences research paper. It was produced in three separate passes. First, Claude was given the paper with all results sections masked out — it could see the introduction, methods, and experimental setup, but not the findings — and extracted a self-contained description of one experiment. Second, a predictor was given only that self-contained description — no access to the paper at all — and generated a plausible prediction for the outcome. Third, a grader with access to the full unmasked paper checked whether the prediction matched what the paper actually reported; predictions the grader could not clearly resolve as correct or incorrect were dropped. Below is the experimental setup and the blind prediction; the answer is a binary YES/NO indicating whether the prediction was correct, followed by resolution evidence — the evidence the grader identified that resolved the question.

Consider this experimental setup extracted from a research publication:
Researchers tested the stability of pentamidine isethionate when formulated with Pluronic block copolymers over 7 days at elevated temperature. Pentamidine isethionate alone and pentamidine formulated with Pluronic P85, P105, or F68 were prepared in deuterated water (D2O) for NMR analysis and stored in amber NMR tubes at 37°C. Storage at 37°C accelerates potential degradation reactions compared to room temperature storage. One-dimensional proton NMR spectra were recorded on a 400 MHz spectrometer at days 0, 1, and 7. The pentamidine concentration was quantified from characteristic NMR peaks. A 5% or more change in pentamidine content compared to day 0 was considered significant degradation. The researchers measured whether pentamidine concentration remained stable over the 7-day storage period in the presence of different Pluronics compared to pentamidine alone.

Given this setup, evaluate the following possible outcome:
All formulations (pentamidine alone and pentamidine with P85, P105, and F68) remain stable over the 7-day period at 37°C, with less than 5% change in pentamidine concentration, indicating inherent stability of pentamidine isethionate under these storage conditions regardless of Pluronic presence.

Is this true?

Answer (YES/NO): YES